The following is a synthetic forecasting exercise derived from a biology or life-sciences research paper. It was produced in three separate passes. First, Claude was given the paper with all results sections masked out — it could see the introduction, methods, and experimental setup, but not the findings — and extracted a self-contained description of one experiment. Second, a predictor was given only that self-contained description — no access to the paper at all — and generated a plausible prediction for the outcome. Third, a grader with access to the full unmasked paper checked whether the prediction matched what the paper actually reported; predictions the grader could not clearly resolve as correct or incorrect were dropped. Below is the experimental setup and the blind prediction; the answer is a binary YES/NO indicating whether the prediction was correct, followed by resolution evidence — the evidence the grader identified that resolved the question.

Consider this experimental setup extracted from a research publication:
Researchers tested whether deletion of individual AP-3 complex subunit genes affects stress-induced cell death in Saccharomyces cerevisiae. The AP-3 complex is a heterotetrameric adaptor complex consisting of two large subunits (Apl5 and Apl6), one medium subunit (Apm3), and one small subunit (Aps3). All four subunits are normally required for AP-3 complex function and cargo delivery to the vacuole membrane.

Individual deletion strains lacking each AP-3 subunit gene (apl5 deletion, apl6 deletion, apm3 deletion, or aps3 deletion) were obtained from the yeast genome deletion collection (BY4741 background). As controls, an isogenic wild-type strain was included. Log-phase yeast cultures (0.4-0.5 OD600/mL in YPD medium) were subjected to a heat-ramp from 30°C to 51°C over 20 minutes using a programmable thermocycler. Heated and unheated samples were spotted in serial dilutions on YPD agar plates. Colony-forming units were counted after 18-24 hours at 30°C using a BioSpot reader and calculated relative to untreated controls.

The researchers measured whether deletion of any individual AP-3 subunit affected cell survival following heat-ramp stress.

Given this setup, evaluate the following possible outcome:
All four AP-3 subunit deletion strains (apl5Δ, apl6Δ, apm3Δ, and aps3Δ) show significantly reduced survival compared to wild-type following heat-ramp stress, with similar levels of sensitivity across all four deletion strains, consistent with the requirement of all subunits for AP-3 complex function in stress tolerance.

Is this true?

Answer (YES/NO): NO